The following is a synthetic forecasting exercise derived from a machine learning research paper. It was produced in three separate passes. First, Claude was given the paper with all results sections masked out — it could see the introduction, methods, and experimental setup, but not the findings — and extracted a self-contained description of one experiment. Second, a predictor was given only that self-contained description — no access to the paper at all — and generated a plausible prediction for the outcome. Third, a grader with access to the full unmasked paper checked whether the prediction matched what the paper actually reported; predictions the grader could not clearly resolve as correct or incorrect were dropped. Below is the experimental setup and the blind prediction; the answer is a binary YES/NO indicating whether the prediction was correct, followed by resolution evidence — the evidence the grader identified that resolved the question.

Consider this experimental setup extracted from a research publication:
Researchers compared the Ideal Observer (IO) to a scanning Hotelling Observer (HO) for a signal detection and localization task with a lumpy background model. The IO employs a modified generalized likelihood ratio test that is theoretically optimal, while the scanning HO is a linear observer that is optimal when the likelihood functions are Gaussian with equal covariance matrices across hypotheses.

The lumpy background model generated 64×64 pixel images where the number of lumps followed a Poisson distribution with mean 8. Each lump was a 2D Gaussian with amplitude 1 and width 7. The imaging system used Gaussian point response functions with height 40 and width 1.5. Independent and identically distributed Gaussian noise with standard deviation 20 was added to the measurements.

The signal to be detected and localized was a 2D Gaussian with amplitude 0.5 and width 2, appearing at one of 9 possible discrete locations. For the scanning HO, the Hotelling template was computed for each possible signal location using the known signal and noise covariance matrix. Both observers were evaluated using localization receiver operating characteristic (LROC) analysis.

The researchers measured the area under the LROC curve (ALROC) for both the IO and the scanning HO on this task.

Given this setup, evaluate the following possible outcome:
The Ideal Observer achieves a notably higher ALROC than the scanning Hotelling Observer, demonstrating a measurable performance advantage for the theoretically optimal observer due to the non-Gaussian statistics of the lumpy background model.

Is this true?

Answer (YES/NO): YES